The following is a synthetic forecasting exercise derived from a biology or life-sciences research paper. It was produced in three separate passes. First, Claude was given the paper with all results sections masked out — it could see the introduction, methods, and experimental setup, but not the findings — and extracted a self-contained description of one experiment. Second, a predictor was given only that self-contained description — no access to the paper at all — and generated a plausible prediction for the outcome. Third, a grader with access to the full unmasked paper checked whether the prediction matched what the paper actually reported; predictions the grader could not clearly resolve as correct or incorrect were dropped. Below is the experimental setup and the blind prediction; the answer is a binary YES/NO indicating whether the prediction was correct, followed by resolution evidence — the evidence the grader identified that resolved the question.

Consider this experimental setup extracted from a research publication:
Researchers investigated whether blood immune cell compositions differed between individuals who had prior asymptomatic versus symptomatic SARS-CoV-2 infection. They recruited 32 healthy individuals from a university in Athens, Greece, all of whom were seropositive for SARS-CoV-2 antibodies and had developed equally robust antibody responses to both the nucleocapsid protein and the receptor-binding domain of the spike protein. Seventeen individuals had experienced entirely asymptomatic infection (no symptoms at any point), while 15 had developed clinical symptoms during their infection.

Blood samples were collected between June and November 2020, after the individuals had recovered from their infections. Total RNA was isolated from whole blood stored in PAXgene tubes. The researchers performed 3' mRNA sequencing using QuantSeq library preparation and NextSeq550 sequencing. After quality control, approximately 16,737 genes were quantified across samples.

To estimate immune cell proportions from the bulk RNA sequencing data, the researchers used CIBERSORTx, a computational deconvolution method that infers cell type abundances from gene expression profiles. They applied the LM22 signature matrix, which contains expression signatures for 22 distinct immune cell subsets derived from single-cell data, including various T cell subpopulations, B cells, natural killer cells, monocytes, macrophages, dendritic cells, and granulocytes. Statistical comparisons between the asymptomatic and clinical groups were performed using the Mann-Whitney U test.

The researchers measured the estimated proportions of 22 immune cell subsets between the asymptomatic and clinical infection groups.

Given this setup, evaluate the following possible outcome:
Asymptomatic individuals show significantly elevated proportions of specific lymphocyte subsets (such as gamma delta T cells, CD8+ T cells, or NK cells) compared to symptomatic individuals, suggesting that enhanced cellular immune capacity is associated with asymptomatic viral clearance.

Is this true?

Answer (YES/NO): NO